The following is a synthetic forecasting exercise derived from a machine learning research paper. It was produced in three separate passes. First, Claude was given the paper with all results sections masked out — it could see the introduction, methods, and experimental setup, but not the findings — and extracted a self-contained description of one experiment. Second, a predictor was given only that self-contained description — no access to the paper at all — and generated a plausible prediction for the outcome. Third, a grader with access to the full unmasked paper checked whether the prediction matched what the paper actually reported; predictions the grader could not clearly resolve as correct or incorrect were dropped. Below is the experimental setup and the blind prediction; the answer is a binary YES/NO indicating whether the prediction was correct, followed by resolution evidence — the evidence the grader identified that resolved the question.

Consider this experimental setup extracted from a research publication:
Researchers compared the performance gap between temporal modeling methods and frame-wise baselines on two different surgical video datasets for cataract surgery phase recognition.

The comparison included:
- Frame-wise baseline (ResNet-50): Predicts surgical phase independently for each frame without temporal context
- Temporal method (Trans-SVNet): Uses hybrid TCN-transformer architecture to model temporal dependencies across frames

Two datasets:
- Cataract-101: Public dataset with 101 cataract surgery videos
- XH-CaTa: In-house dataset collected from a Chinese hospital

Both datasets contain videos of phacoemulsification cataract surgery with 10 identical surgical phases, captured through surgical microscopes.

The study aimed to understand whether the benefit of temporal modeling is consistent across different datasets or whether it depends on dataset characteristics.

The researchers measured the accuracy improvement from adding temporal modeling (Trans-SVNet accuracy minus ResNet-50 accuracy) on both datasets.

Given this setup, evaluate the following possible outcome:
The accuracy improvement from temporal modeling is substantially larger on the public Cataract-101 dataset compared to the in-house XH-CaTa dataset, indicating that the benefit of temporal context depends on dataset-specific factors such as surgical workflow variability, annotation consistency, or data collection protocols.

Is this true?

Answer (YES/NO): NO